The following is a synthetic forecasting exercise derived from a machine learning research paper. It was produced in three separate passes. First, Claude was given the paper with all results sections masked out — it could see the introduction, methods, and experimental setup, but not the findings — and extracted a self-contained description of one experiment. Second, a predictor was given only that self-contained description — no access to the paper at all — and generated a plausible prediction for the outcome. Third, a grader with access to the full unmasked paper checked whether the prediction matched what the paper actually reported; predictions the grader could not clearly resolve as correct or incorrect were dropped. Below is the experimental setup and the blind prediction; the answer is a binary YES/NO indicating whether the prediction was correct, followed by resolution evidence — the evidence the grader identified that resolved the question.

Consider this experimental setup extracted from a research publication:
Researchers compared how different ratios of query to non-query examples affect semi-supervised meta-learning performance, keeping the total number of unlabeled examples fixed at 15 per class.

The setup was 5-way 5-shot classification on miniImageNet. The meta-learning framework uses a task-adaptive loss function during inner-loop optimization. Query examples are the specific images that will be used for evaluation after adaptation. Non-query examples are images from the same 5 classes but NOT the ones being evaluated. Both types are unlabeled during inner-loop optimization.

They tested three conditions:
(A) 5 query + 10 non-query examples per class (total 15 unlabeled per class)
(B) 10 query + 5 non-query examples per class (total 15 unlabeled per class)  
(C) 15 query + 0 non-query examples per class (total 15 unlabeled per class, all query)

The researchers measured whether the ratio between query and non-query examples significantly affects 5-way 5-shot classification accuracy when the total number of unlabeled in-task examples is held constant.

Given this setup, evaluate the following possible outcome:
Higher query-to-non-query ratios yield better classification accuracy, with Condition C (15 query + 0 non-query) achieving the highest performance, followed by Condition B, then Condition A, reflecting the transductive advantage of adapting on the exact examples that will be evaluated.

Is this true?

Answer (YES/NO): YES